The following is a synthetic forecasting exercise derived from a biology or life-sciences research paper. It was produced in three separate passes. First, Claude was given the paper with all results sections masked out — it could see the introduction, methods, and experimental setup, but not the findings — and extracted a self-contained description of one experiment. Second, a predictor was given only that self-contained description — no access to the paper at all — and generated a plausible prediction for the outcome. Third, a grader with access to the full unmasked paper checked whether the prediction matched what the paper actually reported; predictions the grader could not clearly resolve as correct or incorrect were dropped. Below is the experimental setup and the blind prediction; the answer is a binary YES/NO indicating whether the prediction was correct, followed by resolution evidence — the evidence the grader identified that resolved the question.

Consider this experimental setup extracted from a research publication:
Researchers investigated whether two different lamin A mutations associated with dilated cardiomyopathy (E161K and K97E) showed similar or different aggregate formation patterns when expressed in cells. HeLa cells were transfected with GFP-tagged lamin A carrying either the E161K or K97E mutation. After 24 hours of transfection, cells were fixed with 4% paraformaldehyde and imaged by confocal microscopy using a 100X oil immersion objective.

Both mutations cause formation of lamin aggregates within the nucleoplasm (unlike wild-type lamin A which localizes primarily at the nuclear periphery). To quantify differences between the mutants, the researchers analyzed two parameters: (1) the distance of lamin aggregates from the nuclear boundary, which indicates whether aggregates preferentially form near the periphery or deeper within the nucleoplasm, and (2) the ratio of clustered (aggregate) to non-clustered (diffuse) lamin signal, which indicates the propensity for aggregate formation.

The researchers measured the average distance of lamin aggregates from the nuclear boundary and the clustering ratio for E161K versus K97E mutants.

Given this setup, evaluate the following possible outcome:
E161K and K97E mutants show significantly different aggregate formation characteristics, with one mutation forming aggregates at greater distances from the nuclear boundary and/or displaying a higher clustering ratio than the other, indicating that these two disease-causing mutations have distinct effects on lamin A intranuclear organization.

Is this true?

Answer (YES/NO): YES